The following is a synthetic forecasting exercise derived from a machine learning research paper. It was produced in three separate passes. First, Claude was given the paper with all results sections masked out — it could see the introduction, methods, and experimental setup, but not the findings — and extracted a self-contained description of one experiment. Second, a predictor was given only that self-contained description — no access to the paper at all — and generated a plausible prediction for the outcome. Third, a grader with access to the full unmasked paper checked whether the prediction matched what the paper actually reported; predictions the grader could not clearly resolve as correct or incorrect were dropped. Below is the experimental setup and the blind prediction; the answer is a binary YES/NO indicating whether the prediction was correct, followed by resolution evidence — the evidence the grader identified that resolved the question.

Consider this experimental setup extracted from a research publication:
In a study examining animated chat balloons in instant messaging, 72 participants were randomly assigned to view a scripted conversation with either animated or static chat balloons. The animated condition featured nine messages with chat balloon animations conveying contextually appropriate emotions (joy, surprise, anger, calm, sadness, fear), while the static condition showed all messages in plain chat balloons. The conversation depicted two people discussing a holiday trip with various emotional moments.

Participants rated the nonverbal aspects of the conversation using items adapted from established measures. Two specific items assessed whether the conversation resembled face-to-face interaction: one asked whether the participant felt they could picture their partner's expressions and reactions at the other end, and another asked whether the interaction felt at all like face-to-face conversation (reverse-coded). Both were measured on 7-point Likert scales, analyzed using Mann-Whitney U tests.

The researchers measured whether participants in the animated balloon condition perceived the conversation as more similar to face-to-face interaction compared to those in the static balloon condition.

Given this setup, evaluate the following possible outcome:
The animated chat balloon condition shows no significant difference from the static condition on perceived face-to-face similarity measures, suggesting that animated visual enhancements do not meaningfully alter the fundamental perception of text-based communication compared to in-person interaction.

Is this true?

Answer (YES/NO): NO